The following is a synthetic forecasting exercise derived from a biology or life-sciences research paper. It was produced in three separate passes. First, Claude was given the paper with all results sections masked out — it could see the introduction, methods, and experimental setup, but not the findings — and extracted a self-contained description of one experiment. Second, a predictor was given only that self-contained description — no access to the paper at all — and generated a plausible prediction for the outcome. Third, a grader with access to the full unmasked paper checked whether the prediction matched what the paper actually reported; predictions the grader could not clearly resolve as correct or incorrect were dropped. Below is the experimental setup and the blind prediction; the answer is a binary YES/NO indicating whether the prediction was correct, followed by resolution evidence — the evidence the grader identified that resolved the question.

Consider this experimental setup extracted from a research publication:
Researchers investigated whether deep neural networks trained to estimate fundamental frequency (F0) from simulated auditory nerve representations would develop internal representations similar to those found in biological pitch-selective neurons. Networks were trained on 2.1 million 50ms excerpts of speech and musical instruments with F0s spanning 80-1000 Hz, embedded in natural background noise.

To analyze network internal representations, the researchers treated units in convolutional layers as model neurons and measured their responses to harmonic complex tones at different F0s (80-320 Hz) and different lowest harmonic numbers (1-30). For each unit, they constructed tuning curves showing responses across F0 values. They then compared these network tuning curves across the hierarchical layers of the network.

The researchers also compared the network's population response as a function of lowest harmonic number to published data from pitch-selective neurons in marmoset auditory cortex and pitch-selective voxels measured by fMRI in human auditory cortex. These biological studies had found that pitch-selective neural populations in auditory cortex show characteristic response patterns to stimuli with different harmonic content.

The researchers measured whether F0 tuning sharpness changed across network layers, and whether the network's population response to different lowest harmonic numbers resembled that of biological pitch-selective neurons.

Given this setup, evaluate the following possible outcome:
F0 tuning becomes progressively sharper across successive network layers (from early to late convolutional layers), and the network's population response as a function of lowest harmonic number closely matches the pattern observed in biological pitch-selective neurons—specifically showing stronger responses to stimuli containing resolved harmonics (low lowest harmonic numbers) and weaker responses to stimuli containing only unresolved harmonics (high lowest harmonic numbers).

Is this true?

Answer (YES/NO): YES